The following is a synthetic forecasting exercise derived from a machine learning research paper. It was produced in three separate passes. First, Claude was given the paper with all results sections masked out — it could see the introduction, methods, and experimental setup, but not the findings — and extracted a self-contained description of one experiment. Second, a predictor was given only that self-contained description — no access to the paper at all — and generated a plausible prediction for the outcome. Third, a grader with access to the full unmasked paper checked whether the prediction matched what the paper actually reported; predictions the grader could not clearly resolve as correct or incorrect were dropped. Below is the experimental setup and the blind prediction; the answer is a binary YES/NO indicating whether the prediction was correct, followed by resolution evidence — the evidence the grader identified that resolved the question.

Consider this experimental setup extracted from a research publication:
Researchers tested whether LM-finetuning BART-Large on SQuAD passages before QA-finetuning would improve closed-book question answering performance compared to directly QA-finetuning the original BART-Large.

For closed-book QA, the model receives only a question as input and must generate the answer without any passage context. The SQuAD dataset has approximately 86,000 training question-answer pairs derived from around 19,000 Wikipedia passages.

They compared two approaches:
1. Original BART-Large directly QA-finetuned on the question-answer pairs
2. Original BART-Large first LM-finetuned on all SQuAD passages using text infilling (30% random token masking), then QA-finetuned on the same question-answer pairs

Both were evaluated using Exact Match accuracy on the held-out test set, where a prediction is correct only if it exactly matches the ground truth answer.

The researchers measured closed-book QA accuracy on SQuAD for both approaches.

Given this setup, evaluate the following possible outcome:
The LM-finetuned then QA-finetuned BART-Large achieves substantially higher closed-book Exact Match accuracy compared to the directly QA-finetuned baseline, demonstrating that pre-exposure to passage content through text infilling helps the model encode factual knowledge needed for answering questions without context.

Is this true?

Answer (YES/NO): NO